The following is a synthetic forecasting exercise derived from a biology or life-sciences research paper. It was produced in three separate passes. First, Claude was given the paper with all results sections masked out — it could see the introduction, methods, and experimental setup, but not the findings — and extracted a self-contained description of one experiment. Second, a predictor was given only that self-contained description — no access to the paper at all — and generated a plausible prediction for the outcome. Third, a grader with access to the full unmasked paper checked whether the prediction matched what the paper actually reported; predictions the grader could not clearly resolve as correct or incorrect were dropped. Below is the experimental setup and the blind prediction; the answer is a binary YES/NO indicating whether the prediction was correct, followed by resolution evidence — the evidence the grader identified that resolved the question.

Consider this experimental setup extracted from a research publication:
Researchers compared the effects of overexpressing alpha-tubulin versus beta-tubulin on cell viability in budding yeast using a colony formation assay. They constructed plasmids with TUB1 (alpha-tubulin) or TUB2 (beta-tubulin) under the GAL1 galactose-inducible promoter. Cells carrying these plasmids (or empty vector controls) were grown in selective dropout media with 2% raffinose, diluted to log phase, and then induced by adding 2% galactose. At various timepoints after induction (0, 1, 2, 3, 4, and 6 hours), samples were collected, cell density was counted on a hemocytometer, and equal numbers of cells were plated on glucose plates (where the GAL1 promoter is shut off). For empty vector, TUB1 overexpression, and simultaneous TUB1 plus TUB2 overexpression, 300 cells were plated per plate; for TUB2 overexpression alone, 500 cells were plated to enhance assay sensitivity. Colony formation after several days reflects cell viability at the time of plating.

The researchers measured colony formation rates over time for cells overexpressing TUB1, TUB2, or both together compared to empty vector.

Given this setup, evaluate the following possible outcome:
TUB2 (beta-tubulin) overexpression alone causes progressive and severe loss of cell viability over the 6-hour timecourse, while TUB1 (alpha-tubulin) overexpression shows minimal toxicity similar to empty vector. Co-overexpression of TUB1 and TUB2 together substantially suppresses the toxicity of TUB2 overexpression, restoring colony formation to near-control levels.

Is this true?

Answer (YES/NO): YES